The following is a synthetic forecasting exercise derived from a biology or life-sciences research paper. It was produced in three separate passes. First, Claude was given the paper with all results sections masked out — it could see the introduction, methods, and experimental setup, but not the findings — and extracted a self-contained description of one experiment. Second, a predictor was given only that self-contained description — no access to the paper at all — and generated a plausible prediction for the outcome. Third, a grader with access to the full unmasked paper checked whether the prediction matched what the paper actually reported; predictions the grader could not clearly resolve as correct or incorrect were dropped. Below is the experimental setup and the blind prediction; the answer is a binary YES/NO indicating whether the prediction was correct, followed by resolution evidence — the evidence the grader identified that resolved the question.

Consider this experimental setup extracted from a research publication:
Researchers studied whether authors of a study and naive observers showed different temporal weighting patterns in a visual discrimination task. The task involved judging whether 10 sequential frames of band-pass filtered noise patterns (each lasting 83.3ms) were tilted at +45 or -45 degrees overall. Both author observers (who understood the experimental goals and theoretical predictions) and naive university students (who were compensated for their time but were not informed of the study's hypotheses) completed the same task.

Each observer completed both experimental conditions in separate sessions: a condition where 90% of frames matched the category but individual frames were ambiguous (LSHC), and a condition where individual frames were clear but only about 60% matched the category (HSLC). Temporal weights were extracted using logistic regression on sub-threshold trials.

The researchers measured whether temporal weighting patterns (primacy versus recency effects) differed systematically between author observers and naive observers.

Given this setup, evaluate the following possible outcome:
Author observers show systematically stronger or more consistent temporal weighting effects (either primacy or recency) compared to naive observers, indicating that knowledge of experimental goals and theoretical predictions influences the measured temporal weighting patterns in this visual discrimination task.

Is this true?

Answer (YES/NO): NO